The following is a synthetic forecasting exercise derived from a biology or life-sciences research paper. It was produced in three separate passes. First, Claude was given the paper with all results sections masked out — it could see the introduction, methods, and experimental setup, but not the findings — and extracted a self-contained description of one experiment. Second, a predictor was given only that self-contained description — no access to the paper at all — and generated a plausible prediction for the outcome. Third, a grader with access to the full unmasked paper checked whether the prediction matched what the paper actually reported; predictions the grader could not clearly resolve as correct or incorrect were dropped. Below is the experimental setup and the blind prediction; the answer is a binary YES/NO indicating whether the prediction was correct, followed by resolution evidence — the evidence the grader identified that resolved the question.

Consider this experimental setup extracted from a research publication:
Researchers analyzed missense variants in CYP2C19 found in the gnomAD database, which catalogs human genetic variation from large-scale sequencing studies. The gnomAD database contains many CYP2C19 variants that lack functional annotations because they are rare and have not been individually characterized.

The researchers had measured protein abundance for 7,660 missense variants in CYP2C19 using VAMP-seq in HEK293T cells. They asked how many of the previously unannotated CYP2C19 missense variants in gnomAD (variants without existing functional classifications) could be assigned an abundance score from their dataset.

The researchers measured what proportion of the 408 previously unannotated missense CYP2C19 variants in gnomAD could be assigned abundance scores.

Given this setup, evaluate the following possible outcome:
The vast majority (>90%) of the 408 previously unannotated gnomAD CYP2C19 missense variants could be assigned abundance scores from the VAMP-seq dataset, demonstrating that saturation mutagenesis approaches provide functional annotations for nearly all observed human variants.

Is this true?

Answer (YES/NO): YES